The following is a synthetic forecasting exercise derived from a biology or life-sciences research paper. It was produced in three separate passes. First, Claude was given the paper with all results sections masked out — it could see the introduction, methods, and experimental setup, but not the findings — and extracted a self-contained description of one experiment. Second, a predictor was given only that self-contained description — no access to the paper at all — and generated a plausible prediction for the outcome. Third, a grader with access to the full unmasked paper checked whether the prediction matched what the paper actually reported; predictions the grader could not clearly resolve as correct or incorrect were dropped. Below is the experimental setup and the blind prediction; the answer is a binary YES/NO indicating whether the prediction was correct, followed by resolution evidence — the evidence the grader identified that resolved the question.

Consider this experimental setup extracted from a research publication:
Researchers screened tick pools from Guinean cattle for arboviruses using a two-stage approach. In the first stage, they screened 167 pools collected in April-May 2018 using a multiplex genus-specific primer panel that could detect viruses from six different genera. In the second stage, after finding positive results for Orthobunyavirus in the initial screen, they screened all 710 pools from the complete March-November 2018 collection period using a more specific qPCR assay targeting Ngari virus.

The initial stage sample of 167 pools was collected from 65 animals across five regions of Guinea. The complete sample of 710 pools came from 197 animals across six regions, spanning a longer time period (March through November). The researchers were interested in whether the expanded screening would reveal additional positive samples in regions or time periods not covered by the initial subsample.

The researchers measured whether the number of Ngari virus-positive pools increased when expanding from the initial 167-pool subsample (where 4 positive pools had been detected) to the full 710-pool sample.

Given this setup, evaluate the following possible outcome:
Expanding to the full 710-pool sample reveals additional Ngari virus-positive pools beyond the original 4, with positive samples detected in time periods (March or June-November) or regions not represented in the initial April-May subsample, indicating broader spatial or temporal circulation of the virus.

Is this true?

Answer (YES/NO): NO